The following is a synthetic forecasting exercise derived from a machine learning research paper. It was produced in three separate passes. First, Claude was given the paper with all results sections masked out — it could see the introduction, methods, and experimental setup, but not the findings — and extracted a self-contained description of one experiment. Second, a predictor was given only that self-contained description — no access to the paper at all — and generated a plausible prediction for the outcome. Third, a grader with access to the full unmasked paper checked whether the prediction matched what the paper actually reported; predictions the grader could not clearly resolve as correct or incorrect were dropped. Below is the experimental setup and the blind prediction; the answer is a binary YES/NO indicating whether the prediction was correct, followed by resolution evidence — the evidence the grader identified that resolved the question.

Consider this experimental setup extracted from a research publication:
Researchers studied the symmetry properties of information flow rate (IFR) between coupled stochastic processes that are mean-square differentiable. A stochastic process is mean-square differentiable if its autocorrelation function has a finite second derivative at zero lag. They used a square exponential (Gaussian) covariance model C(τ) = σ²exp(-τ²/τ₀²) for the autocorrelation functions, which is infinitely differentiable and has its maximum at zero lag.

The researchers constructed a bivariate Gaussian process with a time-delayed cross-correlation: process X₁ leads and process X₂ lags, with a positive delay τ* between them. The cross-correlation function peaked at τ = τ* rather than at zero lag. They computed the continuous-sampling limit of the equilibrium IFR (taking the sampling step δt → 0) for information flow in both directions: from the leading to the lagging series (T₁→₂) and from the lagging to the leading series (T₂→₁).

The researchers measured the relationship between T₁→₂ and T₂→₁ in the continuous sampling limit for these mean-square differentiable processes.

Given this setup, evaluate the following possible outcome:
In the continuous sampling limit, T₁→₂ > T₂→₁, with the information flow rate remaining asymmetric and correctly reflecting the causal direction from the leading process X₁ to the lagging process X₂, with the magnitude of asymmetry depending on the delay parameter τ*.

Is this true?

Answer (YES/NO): NO